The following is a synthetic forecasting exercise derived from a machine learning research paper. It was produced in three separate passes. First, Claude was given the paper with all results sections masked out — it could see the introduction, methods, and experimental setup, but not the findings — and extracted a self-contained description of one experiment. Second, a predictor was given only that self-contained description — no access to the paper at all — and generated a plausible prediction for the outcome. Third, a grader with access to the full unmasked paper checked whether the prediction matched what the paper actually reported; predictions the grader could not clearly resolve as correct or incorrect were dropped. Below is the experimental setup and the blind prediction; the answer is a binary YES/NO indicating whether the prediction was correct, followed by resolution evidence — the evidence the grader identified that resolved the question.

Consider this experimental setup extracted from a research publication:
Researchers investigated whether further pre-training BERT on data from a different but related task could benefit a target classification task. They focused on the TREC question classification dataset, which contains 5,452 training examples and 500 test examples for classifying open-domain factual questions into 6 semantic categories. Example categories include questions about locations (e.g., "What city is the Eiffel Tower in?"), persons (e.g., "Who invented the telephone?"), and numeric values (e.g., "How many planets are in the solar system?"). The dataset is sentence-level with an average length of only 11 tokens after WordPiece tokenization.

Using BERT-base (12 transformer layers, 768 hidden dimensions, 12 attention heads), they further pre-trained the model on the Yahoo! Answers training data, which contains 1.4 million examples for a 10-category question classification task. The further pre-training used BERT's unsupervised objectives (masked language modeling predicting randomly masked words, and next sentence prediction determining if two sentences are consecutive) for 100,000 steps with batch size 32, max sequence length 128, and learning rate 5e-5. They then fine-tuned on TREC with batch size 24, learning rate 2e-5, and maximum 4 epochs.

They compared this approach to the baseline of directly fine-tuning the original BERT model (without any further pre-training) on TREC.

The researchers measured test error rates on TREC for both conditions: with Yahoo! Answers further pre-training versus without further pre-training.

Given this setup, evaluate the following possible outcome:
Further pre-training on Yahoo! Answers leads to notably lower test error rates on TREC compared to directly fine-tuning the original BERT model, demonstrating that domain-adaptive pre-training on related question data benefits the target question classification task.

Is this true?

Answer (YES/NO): YES